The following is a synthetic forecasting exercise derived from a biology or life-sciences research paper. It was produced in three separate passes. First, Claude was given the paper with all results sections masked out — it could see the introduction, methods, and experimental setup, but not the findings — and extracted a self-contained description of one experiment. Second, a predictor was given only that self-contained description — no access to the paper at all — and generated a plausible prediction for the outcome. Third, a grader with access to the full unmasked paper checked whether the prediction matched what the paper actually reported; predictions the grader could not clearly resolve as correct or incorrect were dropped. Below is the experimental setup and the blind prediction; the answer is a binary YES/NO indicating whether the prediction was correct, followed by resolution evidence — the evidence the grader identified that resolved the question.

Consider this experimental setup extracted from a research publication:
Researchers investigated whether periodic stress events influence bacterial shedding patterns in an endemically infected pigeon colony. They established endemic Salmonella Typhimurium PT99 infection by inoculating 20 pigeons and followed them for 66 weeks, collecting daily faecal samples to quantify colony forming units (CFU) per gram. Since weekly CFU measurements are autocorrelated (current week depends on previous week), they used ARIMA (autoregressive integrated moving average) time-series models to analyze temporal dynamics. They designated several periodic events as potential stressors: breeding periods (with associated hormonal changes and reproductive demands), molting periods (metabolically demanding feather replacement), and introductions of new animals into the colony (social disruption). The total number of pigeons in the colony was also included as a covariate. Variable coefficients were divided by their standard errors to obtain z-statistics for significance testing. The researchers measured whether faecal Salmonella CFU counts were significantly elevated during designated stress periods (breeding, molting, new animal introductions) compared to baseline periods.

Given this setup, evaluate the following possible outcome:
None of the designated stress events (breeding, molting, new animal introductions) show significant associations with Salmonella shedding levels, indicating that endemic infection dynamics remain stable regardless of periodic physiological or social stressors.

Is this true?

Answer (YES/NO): NO